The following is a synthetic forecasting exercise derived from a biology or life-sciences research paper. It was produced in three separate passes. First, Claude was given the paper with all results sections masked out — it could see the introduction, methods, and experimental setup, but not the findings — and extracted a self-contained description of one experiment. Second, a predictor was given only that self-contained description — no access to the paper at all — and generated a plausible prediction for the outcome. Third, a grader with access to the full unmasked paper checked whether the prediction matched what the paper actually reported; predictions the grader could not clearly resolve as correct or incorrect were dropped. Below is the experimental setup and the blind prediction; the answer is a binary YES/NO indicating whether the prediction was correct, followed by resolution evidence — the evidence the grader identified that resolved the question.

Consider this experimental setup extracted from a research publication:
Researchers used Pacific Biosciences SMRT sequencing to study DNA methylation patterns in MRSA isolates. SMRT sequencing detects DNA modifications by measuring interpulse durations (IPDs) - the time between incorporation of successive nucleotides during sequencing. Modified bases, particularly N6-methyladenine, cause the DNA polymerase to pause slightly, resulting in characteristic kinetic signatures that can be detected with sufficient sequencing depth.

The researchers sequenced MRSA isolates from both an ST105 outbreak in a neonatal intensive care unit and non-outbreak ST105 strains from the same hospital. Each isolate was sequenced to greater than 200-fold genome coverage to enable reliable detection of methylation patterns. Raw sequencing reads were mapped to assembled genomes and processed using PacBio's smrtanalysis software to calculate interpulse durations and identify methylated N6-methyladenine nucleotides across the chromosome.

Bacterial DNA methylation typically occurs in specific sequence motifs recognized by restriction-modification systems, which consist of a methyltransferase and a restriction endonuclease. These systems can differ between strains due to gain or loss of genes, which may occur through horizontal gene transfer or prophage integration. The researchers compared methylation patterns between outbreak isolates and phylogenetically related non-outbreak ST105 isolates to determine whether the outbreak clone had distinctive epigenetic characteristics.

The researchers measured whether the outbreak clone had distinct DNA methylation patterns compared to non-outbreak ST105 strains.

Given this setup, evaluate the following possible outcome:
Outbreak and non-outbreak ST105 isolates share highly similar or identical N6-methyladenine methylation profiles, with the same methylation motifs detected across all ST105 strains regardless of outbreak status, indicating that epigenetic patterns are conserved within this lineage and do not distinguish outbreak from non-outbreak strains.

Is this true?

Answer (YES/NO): NO